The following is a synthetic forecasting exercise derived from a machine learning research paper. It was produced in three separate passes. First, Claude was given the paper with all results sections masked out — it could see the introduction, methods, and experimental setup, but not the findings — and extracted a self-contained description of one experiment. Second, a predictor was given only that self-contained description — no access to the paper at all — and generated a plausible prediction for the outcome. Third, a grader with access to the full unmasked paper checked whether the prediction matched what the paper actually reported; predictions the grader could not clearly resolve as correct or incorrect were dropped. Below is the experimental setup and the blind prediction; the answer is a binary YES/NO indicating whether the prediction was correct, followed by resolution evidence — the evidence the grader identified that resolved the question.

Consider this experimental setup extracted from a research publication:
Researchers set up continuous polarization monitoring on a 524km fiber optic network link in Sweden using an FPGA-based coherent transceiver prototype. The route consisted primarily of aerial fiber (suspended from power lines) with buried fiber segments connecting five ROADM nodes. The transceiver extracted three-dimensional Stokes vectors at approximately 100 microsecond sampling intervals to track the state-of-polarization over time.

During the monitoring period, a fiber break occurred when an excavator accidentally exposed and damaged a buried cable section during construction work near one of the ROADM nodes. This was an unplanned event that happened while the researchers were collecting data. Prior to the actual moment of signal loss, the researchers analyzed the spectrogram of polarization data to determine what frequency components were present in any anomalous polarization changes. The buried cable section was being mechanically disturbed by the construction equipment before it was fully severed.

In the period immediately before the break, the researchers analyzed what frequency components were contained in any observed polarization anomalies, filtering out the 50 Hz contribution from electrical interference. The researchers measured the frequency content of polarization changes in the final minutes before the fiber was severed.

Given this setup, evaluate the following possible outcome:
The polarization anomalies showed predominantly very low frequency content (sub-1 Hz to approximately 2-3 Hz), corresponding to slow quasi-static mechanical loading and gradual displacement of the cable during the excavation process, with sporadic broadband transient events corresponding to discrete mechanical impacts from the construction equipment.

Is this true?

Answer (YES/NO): NO